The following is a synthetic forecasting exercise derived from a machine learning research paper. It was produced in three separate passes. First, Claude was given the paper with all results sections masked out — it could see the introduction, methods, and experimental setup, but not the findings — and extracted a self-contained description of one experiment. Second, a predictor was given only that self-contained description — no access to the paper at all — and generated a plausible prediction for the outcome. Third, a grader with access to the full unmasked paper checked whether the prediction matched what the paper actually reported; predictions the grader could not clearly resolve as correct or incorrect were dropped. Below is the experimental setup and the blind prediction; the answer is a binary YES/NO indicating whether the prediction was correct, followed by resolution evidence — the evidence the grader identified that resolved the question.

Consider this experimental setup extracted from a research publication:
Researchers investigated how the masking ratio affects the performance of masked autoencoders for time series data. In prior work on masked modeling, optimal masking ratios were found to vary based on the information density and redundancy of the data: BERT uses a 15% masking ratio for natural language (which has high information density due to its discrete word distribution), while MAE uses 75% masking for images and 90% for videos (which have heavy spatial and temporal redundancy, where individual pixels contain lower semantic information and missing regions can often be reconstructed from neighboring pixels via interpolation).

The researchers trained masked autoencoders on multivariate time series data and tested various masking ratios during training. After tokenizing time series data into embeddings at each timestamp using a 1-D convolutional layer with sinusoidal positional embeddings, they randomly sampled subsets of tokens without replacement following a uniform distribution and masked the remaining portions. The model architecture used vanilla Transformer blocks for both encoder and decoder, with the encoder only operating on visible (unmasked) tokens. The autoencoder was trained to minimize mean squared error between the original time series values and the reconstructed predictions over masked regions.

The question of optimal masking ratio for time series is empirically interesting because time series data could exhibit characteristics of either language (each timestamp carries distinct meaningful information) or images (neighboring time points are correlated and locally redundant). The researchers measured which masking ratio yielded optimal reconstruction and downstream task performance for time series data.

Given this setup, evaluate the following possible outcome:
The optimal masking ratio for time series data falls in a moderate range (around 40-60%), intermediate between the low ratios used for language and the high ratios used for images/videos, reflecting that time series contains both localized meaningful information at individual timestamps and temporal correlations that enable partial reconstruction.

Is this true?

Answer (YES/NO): NO